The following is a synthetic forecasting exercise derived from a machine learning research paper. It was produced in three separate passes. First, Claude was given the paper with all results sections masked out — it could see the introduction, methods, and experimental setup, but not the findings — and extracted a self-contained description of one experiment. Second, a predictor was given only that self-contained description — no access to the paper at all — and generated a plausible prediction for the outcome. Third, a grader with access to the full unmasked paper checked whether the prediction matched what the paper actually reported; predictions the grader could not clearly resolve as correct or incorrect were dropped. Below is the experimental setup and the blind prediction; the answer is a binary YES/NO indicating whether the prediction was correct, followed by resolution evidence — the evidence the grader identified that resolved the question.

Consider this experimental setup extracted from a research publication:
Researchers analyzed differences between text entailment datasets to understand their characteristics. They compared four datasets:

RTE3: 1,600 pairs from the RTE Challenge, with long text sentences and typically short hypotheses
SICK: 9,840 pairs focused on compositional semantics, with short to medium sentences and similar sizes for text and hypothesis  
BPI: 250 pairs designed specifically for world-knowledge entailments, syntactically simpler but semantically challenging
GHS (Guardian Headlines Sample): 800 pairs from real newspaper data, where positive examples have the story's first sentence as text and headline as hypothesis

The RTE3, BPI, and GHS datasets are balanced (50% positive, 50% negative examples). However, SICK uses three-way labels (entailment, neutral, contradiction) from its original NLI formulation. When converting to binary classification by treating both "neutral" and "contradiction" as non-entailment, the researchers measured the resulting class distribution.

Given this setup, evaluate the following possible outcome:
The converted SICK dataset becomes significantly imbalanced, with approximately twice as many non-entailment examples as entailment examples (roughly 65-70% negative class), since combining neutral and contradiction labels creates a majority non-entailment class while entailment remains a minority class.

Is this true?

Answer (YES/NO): NO